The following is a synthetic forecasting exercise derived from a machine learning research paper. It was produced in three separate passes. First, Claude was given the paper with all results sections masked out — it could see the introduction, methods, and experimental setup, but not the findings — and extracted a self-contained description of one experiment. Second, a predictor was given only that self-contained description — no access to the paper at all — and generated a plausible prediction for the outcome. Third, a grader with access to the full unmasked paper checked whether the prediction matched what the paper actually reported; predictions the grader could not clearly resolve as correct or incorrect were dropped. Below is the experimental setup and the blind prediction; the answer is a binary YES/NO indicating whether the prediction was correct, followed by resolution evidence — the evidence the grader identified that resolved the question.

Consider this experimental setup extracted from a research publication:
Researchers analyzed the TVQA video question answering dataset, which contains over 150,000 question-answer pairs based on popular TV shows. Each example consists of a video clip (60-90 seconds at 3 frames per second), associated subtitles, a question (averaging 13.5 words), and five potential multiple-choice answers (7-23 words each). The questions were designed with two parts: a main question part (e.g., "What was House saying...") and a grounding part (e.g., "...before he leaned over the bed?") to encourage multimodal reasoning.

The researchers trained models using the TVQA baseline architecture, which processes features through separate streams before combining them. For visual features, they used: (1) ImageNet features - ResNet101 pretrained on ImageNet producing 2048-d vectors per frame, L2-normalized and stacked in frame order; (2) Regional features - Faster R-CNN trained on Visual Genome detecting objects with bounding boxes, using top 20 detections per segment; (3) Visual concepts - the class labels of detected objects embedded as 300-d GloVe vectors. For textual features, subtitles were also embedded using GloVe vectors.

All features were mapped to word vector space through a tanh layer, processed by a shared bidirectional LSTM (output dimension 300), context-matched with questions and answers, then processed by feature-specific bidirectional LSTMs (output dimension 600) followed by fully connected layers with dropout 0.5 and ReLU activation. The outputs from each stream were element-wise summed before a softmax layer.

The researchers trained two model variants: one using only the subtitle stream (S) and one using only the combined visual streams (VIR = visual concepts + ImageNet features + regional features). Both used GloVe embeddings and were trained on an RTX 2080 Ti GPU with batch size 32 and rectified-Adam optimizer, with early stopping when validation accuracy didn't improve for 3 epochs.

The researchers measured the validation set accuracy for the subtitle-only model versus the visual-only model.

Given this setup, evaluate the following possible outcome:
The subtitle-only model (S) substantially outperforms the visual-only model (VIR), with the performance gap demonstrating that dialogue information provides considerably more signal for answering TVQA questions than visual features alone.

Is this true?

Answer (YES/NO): YES